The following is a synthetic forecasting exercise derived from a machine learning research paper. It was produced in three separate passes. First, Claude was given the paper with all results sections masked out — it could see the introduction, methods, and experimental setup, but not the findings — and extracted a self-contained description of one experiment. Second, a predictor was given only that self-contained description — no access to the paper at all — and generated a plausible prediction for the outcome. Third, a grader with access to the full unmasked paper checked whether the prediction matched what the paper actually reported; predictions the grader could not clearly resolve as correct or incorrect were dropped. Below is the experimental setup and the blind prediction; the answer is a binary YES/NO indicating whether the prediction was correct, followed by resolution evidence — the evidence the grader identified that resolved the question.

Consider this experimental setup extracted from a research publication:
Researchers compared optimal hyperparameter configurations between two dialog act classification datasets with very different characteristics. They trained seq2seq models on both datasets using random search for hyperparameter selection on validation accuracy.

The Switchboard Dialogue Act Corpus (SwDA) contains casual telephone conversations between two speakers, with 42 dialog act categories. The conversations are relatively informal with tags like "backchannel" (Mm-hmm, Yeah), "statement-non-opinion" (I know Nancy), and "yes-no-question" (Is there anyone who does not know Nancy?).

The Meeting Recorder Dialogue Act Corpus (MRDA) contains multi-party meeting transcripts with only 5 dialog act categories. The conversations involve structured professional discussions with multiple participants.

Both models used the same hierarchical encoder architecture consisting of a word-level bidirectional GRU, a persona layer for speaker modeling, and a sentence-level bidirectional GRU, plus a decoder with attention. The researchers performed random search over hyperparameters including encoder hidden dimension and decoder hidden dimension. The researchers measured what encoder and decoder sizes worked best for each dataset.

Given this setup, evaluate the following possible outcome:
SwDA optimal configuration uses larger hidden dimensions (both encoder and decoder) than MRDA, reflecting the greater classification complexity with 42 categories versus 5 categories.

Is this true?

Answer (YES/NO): NO